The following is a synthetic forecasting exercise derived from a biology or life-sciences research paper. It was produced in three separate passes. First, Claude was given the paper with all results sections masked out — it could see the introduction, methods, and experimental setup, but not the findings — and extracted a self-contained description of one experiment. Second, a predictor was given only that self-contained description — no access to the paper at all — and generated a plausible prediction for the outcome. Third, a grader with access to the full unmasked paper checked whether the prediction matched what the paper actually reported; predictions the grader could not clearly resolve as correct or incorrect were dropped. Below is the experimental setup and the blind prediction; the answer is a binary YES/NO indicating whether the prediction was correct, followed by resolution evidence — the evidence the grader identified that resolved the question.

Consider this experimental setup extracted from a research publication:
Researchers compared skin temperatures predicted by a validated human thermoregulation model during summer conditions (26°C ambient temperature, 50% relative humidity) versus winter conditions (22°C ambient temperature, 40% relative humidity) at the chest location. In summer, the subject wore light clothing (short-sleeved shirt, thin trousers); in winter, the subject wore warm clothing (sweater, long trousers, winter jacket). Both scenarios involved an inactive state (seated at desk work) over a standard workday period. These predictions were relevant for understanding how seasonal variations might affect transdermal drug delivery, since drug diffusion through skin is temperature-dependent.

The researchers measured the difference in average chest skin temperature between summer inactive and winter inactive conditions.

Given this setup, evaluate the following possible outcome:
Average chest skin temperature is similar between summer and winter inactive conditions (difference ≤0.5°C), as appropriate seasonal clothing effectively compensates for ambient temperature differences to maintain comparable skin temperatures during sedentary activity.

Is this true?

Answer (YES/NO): NO